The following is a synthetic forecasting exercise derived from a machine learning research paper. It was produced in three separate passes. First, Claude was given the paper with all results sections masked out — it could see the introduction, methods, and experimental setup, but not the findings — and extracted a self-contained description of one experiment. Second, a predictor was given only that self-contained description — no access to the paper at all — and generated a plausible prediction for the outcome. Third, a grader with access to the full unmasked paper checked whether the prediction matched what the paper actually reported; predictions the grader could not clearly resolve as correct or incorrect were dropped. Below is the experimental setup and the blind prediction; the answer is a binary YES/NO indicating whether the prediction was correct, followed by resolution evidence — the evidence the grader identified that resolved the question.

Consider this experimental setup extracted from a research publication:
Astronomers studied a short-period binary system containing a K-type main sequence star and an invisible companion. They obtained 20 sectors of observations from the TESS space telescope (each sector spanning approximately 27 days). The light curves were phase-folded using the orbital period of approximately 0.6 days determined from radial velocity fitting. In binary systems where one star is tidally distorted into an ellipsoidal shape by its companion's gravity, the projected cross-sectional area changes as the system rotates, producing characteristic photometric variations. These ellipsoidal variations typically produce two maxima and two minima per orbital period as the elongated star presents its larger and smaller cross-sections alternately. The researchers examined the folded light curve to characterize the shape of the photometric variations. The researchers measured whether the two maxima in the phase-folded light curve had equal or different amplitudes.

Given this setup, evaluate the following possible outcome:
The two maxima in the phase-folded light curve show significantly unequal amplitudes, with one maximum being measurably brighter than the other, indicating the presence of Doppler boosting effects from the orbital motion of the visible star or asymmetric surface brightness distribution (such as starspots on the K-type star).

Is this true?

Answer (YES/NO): YES